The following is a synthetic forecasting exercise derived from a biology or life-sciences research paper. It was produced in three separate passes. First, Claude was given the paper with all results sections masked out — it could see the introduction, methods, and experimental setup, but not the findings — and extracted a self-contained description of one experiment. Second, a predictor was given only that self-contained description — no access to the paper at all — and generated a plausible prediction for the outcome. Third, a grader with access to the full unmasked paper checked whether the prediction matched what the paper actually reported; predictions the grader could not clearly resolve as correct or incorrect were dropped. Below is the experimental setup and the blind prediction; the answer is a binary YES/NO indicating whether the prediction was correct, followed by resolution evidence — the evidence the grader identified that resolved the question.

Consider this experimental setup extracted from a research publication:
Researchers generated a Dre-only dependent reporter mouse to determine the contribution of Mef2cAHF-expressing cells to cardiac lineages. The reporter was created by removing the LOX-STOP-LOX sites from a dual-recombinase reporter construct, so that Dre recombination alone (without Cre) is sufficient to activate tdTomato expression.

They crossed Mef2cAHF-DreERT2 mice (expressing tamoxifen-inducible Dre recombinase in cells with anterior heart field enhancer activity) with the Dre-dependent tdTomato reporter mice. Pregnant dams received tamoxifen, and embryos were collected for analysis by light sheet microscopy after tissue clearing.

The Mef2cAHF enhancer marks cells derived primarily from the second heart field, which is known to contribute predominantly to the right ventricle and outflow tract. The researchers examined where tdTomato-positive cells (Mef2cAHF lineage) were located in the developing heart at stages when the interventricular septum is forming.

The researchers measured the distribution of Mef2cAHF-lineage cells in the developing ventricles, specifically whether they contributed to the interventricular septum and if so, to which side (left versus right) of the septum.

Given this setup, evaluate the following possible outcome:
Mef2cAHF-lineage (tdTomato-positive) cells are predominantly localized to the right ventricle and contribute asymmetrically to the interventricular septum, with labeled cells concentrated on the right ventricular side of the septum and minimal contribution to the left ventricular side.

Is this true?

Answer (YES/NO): YES